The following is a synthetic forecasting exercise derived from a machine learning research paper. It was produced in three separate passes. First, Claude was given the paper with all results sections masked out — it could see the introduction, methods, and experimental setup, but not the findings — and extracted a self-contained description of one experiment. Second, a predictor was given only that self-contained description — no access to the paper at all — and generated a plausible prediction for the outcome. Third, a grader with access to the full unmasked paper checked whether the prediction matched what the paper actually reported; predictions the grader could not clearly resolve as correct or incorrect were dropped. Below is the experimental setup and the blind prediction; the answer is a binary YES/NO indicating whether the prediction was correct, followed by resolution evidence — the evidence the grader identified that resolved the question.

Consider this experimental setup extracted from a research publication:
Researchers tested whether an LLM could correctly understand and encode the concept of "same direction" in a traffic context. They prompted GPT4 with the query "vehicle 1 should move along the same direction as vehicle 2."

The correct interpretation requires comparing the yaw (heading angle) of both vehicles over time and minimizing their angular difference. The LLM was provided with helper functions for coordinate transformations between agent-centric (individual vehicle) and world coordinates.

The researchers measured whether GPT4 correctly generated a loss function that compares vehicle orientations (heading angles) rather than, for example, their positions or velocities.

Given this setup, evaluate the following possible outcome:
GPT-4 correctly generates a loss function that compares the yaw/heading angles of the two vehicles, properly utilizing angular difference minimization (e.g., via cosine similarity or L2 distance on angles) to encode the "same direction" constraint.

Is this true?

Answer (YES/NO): YES